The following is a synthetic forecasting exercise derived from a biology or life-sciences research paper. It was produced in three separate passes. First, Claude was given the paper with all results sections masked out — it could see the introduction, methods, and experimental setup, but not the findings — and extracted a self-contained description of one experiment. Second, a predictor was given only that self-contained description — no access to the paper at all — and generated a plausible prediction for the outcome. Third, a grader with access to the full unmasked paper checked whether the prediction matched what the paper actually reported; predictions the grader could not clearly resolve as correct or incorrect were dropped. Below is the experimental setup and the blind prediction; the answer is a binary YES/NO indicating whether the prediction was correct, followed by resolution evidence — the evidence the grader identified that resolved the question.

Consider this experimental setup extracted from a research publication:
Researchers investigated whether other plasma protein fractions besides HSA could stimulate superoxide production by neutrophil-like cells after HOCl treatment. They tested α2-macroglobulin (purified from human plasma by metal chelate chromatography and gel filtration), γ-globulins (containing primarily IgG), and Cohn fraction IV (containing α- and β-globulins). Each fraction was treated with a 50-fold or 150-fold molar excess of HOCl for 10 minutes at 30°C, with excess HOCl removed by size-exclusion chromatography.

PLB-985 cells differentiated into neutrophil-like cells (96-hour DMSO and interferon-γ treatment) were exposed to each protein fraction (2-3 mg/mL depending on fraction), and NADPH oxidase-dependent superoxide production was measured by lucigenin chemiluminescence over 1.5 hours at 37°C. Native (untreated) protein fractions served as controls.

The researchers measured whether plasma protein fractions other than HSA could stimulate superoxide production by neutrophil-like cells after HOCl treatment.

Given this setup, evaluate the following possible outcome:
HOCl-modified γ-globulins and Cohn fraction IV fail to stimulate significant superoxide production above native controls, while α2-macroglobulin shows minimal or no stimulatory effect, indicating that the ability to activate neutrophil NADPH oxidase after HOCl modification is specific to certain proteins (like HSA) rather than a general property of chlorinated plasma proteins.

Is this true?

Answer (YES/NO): NO